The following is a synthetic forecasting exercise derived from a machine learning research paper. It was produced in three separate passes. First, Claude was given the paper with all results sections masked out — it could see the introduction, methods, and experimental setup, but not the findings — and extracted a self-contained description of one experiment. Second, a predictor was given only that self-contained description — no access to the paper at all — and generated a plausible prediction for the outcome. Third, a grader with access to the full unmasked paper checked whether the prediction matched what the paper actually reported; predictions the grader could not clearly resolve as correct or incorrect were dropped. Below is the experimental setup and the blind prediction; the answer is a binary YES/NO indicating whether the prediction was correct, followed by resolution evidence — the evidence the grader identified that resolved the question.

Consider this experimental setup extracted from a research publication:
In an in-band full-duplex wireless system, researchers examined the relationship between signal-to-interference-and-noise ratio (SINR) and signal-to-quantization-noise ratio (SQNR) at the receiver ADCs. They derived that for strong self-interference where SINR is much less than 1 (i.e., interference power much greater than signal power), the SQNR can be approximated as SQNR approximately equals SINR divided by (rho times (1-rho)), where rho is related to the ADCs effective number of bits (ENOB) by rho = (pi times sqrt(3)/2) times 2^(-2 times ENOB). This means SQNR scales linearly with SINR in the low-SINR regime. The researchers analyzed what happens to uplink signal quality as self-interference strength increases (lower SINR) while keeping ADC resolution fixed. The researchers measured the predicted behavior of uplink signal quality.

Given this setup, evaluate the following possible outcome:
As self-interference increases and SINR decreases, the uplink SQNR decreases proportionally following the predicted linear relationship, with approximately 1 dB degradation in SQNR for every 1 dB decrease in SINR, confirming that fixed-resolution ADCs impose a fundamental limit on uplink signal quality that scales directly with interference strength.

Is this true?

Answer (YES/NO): YES